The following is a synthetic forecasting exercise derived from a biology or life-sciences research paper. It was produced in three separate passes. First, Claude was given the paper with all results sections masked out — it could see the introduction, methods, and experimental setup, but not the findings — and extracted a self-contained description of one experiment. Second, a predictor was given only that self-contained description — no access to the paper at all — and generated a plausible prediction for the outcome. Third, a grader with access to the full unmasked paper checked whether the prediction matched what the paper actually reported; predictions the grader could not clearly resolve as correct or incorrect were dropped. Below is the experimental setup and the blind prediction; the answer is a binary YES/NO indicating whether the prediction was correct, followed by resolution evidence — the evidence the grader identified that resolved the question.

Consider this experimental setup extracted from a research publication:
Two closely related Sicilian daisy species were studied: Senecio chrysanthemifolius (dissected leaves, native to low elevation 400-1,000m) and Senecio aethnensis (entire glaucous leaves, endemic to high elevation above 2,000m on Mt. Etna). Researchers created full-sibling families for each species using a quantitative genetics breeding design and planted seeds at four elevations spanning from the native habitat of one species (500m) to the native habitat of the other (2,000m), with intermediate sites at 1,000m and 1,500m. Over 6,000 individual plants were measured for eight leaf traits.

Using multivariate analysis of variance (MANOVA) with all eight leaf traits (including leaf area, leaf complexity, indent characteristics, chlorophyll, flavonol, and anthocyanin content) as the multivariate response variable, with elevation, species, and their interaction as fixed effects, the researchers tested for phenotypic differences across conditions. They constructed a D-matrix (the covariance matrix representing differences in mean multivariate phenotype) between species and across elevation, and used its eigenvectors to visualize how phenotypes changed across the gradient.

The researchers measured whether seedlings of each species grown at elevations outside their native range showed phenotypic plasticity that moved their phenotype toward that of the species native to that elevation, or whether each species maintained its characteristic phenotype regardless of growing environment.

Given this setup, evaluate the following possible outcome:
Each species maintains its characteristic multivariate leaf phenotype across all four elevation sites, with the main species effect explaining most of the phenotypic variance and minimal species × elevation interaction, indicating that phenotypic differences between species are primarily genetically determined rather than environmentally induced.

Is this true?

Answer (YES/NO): NO